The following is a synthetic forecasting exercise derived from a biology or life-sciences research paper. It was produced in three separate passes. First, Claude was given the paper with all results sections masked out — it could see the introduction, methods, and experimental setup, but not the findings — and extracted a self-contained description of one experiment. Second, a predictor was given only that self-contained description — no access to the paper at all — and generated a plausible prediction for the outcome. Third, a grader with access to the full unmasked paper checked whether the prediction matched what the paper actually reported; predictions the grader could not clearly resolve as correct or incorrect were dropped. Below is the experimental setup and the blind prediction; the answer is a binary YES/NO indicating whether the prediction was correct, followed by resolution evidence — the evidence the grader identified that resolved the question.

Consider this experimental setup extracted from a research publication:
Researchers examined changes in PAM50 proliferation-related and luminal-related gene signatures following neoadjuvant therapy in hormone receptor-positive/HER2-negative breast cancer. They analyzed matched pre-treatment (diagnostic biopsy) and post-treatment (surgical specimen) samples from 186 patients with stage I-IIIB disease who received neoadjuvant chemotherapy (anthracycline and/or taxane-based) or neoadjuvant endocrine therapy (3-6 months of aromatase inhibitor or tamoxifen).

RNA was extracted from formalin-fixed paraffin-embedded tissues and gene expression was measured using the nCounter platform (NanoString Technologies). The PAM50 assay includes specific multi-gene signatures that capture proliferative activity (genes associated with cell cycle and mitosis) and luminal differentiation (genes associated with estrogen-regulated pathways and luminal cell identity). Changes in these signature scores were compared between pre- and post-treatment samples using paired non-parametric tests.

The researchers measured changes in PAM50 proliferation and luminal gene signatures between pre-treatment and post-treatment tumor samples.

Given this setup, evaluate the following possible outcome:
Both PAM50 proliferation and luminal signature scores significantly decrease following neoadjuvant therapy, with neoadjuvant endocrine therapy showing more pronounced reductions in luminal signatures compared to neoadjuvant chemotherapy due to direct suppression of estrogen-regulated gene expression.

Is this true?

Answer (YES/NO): NO